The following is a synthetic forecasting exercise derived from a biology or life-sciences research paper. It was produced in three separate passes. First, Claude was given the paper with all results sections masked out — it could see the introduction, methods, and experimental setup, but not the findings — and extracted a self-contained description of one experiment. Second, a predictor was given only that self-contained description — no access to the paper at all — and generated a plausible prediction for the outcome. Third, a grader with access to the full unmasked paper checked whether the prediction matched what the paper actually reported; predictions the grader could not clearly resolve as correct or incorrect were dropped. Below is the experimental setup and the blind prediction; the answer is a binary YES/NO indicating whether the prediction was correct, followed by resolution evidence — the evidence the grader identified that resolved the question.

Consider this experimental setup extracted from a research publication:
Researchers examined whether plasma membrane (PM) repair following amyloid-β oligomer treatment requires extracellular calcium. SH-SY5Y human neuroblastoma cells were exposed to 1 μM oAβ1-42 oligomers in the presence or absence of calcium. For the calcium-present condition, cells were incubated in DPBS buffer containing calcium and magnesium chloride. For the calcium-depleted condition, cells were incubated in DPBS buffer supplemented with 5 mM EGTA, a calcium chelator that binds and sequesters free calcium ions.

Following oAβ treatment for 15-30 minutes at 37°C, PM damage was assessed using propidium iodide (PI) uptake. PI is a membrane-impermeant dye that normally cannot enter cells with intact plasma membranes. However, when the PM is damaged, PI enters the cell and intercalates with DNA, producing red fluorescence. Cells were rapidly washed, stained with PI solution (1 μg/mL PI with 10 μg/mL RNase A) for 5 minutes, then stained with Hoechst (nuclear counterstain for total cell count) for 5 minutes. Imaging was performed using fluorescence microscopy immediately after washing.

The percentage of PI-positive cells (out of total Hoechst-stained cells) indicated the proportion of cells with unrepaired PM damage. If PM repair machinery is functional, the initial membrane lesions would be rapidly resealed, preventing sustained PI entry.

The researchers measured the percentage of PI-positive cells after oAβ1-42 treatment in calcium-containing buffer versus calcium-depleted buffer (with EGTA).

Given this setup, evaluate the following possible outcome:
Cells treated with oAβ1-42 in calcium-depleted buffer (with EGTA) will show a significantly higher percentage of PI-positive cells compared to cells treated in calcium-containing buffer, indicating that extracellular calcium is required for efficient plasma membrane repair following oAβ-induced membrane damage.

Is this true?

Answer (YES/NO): YES